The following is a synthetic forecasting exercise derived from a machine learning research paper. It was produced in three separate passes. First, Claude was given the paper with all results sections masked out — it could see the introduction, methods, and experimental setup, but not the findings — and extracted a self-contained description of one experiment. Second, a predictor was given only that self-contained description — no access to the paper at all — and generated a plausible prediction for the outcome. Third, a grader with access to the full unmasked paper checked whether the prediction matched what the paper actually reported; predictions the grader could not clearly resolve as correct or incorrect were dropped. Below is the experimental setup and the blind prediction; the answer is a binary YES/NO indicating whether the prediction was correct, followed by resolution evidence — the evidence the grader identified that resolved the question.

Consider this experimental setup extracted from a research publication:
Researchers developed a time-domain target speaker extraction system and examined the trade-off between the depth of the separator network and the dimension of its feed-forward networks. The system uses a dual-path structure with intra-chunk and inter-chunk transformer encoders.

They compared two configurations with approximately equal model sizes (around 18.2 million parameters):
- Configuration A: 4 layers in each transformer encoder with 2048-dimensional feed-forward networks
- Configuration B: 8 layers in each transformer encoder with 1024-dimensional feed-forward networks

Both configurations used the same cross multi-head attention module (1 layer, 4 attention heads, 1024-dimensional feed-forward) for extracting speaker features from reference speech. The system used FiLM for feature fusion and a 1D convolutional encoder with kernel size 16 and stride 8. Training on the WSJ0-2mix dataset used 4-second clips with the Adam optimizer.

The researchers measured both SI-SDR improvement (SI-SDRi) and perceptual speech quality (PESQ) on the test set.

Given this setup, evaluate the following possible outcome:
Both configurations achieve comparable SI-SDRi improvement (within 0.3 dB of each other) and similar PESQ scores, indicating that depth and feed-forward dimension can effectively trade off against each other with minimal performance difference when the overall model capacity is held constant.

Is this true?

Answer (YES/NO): YES